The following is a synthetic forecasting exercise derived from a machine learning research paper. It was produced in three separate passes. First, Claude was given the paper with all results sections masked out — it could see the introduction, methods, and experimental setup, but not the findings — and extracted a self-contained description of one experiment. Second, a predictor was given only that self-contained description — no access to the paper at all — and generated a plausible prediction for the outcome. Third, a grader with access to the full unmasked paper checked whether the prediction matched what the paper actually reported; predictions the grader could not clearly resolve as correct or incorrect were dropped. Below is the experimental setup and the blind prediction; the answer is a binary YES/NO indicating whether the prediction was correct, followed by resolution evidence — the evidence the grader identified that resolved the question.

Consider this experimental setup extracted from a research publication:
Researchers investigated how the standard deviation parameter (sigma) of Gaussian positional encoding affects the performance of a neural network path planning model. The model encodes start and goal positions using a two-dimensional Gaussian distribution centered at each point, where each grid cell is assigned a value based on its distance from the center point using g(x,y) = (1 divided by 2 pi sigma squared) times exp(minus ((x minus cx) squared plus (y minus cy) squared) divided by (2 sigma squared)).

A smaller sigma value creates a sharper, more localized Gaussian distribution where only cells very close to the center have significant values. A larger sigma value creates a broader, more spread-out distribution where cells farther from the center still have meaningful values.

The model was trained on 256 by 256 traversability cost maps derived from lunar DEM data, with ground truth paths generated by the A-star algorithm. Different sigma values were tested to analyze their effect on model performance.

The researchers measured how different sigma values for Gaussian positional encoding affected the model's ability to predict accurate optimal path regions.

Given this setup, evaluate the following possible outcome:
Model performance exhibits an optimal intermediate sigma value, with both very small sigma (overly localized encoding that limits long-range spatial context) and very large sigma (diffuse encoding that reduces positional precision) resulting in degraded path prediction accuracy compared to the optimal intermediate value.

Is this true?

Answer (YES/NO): YES